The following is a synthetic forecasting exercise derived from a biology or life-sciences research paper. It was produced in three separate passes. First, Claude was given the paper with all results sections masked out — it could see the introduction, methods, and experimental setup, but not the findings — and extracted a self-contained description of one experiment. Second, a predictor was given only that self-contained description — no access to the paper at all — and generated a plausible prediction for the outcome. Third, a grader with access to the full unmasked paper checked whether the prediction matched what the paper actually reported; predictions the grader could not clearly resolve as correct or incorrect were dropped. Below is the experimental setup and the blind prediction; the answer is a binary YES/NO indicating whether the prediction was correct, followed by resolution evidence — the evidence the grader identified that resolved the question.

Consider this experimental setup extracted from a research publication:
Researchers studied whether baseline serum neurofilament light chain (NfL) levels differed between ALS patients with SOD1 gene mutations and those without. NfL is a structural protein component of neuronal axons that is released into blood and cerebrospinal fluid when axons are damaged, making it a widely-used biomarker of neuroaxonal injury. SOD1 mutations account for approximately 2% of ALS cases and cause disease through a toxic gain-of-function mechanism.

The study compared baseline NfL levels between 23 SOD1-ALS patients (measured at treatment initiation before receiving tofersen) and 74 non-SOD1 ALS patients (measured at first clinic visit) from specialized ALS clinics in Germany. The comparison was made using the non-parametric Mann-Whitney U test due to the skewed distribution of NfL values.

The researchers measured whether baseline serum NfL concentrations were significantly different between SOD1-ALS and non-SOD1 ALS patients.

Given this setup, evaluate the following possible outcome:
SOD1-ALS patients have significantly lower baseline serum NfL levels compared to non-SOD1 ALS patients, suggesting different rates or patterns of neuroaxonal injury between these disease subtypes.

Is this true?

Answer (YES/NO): YES